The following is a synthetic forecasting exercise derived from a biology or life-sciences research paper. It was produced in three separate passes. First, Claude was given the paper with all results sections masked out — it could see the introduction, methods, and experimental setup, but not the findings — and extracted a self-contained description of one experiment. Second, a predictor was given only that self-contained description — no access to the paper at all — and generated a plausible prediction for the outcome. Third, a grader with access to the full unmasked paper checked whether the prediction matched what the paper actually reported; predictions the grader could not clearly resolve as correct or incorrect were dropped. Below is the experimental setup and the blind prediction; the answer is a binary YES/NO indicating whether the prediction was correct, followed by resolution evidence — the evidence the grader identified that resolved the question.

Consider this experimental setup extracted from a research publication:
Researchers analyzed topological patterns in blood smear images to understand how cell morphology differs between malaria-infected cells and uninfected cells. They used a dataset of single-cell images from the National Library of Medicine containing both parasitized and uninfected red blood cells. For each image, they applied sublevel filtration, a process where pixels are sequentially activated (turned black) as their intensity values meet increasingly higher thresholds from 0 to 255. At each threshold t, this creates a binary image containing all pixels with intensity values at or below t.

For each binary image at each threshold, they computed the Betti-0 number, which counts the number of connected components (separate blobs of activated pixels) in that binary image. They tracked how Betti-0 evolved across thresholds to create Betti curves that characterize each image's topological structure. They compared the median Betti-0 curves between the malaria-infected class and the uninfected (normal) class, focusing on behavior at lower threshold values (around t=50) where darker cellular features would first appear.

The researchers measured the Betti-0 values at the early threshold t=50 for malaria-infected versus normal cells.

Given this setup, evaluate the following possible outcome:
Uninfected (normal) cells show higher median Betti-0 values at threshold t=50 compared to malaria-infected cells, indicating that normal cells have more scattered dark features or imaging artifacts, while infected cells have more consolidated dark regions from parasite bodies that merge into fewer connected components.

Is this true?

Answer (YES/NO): YES